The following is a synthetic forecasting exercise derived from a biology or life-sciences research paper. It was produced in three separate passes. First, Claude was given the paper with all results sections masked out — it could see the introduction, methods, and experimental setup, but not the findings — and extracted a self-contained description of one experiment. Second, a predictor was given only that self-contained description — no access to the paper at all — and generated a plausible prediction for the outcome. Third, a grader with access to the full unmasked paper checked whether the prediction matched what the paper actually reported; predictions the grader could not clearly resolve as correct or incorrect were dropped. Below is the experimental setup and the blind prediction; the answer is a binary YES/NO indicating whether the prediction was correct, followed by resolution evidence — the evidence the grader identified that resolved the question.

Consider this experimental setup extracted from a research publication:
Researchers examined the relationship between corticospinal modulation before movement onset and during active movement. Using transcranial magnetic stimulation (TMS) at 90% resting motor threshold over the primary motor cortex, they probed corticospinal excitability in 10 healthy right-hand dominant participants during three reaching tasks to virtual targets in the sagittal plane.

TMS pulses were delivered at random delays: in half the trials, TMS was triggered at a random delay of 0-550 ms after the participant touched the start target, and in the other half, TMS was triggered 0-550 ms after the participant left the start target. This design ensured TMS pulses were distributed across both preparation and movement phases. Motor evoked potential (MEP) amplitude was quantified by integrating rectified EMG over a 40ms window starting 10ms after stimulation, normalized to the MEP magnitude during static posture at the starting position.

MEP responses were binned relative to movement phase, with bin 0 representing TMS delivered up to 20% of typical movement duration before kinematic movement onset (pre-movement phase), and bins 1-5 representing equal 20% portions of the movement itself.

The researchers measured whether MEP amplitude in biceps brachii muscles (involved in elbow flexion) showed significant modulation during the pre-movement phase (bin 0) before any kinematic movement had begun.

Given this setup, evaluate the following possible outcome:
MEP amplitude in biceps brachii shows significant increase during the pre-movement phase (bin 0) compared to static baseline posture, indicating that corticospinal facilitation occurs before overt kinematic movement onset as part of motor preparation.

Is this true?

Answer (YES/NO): NO